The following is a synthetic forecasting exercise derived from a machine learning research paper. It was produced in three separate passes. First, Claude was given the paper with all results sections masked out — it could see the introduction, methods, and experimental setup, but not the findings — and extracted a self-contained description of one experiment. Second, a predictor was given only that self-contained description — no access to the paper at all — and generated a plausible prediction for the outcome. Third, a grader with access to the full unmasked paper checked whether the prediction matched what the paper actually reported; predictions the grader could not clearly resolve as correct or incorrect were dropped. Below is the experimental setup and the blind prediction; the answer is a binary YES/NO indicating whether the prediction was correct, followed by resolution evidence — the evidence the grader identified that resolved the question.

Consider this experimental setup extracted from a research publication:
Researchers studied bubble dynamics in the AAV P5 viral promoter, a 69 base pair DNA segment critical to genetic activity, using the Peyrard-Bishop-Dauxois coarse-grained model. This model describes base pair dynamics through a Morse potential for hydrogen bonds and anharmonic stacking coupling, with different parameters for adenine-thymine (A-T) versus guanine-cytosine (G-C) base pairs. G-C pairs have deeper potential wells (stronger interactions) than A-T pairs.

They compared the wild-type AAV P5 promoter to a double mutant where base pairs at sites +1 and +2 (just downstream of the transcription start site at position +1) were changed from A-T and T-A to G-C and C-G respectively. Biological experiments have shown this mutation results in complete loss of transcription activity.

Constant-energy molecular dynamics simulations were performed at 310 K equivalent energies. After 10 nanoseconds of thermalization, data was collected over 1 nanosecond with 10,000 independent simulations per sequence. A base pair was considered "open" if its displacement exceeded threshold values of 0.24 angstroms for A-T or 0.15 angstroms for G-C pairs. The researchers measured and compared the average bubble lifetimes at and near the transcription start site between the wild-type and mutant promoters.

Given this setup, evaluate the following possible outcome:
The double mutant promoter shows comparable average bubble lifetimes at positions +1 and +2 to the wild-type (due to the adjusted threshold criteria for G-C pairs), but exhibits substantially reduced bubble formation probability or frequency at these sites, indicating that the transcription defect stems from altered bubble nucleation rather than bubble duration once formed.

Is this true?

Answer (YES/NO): NO